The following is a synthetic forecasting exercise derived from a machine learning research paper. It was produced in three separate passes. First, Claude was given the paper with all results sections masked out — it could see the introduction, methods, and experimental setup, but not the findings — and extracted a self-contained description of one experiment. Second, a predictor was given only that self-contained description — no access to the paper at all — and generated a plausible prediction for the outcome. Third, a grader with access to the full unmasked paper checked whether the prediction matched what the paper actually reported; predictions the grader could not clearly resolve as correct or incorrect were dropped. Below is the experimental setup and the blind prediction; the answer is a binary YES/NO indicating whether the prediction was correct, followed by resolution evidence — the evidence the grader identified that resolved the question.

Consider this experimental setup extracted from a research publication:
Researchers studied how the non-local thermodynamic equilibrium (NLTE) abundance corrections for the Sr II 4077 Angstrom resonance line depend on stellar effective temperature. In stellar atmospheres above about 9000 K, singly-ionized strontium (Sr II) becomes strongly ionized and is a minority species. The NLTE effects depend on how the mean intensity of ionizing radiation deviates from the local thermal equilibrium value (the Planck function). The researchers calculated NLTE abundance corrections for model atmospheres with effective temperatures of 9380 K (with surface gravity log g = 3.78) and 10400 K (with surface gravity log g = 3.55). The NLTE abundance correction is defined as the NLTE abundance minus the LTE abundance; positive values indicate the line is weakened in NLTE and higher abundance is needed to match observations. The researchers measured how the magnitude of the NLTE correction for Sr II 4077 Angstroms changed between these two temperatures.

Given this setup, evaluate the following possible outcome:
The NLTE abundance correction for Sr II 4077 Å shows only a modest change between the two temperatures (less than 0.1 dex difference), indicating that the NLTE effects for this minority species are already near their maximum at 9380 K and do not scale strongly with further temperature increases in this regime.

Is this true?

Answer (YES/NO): NO